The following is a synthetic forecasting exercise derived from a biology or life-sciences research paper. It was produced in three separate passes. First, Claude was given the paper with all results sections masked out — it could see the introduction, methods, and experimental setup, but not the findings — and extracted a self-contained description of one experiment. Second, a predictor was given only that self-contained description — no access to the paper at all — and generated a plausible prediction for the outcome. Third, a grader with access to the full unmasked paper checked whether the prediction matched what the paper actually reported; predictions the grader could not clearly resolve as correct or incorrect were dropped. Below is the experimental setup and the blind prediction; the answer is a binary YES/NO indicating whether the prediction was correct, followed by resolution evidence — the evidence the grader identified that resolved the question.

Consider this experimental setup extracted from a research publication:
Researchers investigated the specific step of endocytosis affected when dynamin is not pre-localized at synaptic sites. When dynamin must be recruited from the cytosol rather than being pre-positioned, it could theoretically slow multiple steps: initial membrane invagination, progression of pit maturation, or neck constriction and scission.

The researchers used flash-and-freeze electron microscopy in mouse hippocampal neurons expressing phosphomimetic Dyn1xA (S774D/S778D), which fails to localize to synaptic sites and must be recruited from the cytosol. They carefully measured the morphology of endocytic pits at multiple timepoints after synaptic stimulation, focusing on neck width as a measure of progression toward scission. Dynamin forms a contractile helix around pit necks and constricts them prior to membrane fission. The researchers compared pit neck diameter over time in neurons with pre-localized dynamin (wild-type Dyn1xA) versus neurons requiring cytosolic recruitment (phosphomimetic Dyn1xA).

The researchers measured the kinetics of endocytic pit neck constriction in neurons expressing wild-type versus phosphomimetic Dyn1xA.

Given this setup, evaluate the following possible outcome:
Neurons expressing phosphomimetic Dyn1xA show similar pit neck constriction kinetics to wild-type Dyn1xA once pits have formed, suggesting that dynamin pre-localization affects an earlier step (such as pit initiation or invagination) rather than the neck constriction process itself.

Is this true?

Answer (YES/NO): NO